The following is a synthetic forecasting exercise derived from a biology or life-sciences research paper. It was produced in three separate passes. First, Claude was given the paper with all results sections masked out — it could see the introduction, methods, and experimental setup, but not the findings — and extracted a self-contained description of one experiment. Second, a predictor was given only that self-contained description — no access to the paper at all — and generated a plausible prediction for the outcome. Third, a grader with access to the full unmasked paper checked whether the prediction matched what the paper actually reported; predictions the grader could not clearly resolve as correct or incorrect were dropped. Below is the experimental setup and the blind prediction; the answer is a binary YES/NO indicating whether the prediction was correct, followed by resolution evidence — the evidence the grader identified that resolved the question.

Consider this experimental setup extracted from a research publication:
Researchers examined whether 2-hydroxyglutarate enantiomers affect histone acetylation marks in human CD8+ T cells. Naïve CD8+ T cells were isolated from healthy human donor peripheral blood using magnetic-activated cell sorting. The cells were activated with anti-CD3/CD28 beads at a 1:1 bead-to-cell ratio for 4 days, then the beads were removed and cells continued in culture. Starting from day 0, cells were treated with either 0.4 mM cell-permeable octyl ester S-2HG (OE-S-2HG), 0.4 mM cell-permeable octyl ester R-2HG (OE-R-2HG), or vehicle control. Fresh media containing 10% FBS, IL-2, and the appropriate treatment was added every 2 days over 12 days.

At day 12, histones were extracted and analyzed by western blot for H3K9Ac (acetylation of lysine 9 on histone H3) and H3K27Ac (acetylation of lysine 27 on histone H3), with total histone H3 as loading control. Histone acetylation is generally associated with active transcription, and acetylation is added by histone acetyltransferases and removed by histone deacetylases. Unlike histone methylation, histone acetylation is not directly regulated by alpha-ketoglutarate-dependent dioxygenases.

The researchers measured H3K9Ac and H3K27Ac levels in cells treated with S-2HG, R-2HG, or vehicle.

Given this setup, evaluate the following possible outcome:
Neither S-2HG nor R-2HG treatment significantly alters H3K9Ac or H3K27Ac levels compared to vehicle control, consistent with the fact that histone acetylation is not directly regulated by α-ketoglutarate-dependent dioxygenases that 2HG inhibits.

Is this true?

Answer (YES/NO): NO